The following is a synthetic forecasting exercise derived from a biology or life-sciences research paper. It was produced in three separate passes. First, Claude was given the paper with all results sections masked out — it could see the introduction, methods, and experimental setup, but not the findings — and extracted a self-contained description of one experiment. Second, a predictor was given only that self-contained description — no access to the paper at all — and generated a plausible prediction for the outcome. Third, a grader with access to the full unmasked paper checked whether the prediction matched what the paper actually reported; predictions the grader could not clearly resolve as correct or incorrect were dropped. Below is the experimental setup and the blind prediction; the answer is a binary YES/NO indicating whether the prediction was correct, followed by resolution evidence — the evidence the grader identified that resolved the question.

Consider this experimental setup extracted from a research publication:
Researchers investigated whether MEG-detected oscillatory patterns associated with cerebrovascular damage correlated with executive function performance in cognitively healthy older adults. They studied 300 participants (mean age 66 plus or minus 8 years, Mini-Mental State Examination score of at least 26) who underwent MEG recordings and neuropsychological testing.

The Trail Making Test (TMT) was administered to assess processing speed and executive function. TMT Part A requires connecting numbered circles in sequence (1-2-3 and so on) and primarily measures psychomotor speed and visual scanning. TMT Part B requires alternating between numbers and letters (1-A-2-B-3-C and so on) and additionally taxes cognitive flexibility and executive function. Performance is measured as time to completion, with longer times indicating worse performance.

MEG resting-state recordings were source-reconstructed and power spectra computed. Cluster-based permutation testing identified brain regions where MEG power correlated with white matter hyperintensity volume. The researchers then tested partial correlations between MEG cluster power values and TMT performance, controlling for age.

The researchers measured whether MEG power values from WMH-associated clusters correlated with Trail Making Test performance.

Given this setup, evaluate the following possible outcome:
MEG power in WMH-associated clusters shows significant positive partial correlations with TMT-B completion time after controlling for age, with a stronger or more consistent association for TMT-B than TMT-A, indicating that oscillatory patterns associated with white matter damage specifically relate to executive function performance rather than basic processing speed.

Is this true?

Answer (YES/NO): NO